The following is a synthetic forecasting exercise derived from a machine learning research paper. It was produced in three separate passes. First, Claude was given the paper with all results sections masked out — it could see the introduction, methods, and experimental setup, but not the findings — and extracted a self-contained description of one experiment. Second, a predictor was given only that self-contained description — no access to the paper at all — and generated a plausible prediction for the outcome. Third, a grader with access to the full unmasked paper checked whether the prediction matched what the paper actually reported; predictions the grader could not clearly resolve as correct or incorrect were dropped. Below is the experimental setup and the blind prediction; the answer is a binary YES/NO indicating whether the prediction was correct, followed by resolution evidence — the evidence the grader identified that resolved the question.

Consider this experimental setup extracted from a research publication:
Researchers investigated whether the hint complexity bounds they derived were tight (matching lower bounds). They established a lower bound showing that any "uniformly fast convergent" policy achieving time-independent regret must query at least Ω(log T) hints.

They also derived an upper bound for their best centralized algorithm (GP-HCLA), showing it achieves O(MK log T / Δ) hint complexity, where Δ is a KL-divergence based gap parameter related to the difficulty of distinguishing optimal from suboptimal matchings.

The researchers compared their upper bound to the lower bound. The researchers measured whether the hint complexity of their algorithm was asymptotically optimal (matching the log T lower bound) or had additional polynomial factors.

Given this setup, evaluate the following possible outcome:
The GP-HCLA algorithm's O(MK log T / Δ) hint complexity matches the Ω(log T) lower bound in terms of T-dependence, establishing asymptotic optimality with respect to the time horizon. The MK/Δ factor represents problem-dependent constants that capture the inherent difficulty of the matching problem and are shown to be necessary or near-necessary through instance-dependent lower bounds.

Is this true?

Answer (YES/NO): NO